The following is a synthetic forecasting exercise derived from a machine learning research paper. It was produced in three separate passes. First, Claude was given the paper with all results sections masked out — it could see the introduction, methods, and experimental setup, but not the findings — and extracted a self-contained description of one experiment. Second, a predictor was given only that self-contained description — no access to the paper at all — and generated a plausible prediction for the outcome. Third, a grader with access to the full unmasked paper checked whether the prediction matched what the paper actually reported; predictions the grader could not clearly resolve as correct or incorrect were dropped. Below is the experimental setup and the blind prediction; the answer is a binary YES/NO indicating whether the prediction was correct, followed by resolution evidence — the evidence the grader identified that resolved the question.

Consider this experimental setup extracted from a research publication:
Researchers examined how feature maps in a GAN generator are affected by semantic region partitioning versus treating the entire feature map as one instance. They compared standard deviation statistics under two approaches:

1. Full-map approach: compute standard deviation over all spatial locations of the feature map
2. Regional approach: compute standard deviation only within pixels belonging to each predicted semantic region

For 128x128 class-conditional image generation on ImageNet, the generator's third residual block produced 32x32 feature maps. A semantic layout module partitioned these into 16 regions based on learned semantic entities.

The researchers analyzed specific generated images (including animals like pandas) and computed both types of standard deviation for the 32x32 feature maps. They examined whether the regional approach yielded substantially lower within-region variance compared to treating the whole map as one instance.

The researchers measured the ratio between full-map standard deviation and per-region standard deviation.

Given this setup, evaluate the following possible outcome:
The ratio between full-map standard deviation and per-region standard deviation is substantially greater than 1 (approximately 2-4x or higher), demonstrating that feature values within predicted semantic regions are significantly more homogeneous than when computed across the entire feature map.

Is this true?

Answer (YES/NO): YES